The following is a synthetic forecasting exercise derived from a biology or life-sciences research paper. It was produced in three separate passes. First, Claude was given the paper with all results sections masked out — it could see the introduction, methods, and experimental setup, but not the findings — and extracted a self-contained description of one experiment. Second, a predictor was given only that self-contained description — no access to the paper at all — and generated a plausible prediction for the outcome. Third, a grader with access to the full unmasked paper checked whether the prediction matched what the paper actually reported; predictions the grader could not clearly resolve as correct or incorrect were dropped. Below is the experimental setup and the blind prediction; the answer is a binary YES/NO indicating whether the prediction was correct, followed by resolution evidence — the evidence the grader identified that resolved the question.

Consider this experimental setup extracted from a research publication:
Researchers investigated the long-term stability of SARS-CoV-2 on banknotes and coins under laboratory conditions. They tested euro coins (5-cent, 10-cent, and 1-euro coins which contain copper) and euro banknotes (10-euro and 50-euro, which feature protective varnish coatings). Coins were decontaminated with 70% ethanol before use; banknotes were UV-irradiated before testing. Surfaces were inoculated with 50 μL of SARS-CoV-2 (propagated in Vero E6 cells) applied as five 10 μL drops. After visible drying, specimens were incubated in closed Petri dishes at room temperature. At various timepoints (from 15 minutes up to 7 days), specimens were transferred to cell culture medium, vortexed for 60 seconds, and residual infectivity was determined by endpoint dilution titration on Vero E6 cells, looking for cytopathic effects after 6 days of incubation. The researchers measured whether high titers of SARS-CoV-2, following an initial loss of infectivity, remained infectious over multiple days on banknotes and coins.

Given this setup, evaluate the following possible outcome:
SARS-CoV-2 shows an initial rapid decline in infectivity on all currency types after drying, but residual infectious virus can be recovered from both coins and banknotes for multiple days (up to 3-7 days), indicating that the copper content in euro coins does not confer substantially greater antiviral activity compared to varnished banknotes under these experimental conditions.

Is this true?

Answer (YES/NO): NO